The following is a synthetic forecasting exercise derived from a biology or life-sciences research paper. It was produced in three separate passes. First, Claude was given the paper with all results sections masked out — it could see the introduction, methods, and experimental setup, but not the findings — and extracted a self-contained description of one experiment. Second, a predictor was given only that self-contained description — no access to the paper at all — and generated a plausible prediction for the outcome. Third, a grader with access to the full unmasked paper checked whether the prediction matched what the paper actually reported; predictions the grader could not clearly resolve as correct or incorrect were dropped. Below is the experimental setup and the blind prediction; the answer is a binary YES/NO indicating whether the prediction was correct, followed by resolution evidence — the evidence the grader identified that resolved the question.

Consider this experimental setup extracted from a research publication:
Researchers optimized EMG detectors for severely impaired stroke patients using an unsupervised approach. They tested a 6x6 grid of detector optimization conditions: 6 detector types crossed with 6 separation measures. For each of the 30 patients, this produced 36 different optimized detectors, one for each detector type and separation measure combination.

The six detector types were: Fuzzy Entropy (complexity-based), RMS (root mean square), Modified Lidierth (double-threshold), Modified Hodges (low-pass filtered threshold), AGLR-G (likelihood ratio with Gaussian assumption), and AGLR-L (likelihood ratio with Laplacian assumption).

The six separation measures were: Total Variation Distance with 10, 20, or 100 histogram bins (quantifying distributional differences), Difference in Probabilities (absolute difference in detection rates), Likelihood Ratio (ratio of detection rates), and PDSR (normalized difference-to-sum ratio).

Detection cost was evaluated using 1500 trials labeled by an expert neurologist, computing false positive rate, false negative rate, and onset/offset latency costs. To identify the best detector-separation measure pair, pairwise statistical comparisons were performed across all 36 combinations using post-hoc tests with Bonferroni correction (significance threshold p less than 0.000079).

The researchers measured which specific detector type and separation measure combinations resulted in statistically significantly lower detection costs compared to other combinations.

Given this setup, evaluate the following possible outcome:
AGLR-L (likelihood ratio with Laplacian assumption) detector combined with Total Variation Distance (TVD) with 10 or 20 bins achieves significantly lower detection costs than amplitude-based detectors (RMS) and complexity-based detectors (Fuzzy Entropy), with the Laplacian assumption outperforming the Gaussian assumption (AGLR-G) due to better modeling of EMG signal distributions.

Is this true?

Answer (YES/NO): NO